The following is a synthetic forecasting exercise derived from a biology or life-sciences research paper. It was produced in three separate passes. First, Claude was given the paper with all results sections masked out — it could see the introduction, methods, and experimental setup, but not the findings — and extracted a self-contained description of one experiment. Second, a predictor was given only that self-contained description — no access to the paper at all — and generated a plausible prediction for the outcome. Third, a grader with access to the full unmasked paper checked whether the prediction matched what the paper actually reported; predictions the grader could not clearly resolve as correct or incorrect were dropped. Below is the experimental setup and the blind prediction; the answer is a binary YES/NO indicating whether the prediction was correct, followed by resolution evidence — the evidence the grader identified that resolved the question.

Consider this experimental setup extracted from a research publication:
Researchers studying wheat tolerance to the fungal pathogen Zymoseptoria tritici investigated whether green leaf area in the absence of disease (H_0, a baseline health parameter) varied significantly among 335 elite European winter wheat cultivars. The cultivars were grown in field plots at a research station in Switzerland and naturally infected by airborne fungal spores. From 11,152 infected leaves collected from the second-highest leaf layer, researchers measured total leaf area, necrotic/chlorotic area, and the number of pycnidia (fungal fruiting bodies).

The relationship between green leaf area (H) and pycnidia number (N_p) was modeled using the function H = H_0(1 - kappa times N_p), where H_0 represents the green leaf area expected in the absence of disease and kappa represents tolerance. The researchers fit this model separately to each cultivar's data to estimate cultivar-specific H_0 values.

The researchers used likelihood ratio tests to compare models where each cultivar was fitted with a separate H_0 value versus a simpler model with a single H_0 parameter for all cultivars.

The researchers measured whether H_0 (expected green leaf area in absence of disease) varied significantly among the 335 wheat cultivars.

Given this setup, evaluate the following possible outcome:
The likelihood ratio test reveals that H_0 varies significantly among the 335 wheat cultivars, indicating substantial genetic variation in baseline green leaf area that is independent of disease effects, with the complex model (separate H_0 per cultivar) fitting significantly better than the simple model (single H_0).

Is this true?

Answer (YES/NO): YES